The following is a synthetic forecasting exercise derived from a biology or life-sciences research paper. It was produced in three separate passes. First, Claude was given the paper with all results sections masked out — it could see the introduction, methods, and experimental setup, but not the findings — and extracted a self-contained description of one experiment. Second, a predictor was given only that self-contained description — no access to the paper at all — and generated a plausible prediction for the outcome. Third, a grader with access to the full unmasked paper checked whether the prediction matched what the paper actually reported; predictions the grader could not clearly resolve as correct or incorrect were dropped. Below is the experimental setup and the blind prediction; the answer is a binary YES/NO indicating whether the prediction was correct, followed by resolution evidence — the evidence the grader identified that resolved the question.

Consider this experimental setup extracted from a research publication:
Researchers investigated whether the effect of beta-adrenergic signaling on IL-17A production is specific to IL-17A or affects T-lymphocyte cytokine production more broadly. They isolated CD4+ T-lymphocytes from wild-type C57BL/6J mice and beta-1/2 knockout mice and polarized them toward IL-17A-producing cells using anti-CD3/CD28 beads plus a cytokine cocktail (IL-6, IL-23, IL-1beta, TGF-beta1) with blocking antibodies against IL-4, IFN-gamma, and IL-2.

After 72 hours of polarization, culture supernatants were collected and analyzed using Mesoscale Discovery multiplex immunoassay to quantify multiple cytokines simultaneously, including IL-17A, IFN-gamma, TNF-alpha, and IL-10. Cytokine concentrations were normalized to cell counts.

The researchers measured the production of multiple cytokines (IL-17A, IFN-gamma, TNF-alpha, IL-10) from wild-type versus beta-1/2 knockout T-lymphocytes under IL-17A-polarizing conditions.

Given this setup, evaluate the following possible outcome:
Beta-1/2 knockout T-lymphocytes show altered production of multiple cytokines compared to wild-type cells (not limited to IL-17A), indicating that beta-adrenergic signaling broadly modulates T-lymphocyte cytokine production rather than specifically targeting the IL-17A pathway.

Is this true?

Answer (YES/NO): NO